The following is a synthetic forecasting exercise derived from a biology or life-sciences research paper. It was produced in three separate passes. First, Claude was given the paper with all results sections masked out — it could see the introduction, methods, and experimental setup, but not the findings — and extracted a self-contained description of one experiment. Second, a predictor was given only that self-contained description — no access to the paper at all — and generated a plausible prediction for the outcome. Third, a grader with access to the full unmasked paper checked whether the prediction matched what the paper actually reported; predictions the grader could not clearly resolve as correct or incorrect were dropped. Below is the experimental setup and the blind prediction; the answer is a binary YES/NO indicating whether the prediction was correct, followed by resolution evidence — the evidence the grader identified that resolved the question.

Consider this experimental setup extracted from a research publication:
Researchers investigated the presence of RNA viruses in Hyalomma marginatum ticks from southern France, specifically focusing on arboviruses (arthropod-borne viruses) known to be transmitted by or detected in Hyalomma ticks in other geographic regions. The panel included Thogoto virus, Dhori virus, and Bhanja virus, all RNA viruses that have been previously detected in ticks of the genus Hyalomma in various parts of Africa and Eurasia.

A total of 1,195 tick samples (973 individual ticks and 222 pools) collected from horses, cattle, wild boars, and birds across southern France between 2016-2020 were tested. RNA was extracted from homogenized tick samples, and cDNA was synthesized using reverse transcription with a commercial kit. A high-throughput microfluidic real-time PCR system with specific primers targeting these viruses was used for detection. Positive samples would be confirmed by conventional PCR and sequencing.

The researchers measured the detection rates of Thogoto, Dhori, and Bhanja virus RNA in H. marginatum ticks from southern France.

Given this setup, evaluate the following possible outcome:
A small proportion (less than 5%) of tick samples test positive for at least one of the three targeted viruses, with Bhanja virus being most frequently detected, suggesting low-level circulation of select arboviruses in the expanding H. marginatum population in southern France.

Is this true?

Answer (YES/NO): NO